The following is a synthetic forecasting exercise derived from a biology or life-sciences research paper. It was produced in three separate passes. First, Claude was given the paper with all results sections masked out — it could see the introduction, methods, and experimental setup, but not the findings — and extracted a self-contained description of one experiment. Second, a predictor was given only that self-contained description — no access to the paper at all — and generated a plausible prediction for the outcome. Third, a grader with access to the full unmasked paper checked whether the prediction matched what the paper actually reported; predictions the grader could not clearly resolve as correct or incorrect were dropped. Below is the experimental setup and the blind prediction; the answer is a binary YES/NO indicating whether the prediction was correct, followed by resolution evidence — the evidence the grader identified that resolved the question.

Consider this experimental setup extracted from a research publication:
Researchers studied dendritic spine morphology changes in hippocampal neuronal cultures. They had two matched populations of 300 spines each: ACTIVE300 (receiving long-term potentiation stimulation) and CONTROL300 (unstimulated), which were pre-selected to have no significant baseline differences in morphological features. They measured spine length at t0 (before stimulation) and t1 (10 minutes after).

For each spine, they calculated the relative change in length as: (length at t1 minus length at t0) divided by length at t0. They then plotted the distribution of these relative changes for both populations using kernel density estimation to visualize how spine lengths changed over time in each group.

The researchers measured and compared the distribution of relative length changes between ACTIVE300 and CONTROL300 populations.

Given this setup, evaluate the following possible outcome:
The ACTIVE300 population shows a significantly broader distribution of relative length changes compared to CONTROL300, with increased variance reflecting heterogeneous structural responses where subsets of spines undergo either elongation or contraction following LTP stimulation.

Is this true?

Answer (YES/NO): YES